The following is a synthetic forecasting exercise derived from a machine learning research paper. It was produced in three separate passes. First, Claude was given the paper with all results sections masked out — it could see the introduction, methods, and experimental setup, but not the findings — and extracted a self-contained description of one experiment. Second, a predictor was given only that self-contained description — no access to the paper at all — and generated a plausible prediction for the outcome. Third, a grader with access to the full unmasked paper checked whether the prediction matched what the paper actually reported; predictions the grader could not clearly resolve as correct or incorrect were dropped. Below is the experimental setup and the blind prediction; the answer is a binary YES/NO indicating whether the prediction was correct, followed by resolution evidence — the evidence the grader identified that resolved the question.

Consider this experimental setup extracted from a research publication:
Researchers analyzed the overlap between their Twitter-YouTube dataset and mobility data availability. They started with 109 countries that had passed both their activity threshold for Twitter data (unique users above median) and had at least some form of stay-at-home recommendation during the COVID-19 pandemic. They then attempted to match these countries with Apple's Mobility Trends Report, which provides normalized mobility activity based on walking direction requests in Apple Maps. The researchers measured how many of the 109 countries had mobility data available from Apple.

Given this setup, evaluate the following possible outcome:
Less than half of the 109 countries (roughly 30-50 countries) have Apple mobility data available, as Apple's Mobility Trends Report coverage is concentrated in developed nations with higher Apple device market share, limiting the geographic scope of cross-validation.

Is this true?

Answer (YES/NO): NO